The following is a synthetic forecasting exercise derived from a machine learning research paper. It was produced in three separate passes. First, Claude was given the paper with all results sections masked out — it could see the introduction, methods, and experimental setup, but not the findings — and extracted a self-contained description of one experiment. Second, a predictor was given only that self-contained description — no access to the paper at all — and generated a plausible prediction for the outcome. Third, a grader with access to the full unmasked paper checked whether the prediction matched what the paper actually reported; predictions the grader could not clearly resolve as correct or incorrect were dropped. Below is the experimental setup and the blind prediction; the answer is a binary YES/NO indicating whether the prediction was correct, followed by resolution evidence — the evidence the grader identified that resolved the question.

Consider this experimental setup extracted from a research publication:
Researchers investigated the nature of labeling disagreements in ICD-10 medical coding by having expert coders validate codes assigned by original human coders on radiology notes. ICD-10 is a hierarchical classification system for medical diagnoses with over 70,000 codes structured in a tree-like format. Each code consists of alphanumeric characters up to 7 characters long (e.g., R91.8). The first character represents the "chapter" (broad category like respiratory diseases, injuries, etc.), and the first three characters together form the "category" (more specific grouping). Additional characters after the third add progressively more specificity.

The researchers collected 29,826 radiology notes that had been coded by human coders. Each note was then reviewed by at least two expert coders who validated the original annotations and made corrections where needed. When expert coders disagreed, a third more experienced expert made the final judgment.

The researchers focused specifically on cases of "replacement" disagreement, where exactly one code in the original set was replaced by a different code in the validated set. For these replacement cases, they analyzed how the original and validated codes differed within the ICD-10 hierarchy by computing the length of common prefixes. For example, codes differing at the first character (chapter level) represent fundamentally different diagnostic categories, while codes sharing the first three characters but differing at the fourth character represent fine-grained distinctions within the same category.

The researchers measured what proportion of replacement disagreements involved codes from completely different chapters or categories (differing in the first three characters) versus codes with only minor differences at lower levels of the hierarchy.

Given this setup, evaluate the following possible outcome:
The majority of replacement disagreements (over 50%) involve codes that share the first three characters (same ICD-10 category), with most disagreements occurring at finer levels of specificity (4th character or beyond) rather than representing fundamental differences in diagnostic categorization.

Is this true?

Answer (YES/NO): NO